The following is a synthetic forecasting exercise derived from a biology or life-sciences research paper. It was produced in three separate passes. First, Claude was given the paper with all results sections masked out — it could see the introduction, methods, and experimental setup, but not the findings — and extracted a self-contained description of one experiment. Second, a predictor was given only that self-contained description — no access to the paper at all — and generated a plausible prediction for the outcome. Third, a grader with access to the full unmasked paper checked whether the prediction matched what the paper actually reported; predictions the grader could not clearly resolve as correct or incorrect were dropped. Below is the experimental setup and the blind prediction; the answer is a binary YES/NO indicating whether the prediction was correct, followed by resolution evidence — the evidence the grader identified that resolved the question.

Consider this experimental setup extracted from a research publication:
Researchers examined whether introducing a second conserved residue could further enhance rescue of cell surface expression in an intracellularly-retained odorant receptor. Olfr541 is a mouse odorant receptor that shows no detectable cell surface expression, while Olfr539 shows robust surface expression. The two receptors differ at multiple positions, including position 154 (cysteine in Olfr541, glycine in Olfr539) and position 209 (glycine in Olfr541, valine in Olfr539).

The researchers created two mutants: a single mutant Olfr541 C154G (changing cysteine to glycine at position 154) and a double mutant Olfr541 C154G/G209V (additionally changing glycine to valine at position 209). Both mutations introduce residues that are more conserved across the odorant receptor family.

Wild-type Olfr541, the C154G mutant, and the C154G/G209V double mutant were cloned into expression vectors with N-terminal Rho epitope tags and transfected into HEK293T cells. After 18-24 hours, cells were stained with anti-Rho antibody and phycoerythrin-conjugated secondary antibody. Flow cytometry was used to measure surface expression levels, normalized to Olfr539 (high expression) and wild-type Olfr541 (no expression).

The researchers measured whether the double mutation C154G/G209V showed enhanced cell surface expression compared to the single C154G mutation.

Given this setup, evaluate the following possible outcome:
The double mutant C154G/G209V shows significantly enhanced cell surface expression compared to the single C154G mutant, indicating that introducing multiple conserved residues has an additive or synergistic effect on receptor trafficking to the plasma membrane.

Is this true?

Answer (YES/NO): YES